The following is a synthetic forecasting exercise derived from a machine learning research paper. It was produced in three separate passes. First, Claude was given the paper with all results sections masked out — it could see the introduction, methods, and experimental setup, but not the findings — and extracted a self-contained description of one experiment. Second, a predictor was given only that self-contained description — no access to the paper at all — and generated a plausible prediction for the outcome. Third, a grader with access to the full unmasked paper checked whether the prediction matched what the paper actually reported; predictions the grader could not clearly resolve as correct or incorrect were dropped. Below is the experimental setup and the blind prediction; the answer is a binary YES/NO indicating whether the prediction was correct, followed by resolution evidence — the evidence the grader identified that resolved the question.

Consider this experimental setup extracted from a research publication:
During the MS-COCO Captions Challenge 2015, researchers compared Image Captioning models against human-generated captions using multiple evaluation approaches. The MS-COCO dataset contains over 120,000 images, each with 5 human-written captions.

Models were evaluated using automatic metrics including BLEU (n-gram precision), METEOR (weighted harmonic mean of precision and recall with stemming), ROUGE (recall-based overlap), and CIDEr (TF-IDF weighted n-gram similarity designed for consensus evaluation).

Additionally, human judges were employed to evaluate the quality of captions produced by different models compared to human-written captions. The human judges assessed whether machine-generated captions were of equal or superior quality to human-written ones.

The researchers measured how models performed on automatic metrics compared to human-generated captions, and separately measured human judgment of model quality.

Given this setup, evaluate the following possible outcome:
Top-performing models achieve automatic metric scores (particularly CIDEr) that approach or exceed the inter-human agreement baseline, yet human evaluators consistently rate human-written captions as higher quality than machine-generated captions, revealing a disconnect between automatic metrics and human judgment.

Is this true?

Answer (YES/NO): YES